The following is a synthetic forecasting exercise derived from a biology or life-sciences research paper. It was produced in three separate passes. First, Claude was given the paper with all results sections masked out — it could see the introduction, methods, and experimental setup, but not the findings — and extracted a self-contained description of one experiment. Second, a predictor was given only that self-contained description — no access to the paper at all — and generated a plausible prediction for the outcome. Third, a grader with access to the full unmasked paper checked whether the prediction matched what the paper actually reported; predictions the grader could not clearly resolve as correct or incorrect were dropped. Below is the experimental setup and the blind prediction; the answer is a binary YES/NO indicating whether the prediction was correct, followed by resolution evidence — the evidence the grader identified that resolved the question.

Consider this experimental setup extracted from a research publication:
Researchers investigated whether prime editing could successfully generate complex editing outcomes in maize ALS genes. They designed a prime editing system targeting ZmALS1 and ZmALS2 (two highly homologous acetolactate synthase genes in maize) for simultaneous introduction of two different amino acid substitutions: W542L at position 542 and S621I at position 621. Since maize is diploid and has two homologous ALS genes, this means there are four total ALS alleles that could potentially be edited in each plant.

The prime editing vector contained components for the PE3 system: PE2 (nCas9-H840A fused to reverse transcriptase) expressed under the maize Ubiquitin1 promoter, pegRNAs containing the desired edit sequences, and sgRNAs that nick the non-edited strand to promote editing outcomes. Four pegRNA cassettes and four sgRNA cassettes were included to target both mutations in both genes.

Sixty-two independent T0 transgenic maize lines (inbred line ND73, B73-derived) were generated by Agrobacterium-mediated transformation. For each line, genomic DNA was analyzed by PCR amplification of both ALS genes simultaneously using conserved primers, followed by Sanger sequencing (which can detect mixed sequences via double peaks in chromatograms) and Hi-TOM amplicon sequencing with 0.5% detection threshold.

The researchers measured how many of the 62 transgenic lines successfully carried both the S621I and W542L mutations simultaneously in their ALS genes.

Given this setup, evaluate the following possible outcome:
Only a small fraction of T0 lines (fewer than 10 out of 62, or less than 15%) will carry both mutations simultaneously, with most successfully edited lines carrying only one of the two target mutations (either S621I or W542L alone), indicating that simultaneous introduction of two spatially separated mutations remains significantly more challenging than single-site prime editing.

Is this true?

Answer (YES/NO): YES